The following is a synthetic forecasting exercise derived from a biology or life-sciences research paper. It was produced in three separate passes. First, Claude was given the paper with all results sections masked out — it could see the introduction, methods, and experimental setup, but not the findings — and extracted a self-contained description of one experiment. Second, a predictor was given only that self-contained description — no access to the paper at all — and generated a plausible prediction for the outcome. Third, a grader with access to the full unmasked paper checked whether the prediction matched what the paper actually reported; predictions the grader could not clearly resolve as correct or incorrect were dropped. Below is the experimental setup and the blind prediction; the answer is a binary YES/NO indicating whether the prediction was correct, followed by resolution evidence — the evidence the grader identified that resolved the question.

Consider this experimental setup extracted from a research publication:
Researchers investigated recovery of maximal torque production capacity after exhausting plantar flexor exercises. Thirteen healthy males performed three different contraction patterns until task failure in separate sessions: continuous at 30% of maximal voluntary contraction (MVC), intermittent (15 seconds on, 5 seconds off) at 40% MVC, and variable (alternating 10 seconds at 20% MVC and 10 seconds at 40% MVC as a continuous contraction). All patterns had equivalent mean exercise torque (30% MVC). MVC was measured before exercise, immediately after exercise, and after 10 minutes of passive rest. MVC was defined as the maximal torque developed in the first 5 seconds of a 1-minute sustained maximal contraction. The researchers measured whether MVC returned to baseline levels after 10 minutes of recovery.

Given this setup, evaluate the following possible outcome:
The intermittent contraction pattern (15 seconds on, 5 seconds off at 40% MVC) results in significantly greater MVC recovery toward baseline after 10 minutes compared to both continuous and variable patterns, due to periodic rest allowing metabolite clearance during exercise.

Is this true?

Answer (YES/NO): NO